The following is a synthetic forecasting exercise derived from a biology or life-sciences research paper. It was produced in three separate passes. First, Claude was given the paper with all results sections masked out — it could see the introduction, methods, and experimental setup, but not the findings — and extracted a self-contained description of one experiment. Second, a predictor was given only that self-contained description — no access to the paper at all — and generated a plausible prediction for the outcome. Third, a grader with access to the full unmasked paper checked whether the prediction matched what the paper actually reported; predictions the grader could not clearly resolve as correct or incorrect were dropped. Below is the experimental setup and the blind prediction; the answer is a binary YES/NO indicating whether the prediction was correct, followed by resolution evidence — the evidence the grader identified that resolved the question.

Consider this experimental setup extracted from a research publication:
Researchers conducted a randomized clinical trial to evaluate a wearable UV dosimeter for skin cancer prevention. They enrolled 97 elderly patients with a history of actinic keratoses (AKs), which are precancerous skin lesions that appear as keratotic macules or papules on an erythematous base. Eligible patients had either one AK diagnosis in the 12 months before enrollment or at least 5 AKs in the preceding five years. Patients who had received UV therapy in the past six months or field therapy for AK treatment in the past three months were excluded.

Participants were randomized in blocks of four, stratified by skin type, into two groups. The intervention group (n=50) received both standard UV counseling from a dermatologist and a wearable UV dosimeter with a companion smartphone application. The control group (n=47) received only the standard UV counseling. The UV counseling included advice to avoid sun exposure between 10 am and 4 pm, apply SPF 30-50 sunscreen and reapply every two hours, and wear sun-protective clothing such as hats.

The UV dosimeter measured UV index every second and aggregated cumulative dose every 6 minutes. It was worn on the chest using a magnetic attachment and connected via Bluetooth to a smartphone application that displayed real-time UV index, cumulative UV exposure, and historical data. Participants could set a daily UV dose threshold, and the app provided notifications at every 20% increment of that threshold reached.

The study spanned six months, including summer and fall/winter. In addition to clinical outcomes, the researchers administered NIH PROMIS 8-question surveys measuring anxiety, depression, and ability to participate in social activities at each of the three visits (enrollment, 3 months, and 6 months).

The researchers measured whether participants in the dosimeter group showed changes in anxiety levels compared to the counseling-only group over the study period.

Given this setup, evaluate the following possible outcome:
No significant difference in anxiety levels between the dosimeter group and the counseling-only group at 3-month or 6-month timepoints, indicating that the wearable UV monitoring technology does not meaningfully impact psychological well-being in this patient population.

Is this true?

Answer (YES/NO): YES